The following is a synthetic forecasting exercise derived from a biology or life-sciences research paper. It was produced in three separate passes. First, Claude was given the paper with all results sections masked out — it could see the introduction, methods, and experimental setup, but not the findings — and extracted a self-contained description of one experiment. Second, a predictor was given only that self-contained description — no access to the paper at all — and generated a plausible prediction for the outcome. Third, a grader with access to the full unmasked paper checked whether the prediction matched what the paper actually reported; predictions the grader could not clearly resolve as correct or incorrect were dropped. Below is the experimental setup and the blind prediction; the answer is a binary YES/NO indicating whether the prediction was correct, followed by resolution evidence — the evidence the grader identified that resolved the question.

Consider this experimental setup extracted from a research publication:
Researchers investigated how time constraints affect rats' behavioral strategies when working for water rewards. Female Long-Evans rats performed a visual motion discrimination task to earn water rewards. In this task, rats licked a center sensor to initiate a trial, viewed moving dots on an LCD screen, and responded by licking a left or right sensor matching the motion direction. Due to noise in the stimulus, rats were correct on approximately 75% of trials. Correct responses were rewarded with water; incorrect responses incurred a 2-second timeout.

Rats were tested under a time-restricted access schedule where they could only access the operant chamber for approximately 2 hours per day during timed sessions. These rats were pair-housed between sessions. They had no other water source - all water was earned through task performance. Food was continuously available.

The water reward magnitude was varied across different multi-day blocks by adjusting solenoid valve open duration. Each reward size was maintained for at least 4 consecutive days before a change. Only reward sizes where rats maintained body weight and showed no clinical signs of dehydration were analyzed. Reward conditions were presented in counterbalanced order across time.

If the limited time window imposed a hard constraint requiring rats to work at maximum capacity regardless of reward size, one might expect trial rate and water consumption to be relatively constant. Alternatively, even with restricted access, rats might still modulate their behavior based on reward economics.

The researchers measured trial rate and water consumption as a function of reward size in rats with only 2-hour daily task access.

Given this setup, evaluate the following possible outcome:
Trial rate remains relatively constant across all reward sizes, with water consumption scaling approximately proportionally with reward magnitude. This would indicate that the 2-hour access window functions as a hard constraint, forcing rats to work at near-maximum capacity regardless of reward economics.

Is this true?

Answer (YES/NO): NO